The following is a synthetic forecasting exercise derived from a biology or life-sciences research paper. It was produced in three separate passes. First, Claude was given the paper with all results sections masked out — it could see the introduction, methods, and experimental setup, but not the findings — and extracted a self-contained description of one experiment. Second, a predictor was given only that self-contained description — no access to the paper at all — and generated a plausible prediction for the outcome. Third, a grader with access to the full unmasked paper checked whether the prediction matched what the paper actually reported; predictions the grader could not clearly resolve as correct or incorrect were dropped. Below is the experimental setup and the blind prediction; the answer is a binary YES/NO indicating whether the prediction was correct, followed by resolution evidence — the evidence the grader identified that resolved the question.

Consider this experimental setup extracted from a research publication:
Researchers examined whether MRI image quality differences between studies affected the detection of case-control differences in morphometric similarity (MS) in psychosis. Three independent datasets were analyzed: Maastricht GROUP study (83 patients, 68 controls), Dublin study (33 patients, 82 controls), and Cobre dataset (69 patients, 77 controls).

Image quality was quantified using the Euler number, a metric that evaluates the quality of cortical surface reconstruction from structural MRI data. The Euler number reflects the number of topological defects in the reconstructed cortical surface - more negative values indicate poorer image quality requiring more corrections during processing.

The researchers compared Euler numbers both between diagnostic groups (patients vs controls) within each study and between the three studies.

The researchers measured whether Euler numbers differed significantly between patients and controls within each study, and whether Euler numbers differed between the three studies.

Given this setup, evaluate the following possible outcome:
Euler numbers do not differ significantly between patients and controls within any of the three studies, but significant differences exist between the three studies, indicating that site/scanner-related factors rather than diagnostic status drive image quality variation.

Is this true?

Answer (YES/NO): YES